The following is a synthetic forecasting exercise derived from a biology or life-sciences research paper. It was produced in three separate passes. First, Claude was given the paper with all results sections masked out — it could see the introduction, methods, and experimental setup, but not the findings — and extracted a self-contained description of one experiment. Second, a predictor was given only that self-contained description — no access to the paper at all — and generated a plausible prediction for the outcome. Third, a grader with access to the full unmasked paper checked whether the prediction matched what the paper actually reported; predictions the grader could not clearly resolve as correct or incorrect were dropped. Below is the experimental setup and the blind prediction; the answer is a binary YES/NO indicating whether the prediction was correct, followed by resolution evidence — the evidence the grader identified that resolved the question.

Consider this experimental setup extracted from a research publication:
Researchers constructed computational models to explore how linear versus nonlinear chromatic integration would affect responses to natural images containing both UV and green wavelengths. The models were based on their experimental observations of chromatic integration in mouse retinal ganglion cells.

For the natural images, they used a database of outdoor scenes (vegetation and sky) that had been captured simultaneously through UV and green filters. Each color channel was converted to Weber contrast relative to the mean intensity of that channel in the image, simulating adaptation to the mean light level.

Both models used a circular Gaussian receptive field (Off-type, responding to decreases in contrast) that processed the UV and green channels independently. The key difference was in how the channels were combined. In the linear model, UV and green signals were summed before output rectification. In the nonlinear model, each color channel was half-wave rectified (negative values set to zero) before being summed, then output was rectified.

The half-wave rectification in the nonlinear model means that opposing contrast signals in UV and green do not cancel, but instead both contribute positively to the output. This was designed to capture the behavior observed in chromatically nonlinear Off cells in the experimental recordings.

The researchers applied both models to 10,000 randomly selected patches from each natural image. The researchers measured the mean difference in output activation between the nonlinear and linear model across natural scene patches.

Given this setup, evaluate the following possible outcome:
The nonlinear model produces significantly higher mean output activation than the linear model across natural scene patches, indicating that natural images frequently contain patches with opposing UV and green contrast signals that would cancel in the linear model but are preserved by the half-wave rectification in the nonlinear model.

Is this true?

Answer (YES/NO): NO